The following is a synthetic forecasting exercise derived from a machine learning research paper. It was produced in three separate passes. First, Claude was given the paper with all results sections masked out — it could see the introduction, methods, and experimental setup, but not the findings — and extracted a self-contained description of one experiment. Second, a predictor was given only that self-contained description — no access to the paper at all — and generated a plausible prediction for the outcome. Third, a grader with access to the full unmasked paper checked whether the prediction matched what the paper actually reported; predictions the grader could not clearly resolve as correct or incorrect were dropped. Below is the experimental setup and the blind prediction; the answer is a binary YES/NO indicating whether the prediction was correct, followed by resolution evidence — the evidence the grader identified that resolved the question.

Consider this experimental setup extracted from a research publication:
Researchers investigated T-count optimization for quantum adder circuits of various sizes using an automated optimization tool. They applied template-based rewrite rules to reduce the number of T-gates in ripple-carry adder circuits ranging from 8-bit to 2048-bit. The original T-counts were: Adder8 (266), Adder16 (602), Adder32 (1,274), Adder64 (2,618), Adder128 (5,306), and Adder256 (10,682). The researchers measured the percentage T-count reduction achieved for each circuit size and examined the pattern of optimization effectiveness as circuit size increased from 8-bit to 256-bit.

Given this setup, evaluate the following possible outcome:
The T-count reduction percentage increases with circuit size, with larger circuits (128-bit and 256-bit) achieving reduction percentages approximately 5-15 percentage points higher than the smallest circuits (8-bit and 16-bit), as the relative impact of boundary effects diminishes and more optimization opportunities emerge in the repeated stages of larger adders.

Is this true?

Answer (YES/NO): NO